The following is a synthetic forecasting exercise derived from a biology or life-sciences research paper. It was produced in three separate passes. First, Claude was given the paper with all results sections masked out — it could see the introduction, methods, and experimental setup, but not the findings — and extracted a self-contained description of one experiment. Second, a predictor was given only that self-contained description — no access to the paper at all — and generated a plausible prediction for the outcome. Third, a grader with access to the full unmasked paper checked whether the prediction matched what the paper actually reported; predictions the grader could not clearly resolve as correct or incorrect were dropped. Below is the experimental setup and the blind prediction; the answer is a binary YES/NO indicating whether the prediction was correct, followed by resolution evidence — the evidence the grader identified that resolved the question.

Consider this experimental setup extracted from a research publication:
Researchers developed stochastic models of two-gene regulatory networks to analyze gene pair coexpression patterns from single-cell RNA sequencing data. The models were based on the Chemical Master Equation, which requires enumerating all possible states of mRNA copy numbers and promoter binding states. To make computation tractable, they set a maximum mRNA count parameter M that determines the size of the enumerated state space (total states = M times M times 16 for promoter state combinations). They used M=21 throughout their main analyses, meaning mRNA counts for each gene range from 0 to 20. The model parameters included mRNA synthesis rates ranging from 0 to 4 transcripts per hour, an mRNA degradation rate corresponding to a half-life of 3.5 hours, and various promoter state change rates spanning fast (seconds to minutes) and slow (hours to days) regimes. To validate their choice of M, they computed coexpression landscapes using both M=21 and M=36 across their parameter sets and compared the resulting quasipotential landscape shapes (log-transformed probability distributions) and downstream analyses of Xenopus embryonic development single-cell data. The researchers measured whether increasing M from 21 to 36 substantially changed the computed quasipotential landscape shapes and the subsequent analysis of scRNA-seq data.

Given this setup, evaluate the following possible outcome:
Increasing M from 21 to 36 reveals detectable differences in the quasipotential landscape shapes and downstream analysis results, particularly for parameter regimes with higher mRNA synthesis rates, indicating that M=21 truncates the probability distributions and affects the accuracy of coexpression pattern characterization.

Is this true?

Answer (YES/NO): NO